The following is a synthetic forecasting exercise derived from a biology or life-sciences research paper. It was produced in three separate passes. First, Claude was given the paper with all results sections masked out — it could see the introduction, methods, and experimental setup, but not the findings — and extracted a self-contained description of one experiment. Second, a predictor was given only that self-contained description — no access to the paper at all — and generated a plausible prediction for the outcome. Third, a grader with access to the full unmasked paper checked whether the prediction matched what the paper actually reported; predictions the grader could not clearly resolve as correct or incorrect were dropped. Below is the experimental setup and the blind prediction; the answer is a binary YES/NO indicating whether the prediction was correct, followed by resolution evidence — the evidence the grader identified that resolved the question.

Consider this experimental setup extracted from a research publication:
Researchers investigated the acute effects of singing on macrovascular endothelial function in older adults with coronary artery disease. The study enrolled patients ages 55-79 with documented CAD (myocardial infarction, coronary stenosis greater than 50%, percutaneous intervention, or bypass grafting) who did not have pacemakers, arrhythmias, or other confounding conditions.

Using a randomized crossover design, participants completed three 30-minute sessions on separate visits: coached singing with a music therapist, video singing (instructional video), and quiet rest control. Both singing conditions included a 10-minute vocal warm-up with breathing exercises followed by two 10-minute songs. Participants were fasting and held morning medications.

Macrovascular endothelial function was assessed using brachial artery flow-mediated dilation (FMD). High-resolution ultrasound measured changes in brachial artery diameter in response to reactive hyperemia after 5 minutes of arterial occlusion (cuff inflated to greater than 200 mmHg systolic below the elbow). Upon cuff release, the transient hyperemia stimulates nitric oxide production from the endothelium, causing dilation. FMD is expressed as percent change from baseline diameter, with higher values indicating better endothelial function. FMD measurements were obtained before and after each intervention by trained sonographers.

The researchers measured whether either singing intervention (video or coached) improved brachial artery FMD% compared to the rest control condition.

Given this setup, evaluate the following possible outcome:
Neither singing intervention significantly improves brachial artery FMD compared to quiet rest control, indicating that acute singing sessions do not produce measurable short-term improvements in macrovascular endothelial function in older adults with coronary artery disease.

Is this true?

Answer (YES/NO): YES